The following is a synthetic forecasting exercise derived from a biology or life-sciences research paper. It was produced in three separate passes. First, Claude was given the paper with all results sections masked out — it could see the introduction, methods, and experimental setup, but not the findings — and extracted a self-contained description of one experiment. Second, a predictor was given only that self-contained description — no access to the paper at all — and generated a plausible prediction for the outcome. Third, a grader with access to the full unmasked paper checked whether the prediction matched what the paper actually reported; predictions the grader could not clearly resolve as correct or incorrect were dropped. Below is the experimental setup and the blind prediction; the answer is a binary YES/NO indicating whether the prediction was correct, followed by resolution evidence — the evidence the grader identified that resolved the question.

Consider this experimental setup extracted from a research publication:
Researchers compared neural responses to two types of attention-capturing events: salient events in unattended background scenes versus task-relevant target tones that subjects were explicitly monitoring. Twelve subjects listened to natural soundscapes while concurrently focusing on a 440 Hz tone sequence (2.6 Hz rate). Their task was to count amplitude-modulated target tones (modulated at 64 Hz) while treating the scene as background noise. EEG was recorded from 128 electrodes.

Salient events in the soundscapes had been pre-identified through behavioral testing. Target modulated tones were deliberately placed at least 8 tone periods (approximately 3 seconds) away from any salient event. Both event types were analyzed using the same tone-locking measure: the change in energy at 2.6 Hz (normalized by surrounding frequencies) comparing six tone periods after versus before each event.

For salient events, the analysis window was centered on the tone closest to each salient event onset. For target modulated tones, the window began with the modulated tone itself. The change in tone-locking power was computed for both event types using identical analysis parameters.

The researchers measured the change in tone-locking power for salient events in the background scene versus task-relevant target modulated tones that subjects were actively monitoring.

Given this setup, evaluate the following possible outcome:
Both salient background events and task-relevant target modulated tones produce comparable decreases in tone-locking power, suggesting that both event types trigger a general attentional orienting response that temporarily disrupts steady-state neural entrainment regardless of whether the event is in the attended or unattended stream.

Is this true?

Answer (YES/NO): NO